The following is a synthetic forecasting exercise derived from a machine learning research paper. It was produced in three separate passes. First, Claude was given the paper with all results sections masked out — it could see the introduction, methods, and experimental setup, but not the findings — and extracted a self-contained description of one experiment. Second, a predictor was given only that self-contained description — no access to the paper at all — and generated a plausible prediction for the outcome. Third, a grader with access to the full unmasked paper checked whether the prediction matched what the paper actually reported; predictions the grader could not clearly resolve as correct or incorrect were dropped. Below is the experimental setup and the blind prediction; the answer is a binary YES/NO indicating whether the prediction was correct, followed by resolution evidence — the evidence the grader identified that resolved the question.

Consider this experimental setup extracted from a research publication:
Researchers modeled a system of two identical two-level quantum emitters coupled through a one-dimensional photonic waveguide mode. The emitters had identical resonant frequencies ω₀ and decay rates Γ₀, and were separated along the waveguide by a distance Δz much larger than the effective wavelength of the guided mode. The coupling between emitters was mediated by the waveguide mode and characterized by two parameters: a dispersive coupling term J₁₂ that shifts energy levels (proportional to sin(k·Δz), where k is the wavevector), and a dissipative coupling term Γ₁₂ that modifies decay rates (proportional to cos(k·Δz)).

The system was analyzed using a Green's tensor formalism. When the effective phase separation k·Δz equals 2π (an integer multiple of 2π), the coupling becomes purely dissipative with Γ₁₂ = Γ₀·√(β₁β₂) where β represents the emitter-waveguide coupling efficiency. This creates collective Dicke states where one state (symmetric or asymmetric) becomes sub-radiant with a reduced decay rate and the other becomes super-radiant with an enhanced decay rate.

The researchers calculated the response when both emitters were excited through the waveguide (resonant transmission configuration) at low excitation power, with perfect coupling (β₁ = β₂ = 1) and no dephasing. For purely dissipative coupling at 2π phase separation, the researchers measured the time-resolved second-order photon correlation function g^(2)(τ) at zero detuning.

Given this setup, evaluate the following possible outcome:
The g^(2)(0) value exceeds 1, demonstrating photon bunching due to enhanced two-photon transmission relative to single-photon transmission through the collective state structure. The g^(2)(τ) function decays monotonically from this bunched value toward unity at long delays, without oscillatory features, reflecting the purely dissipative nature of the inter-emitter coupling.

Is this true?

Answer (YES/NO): NO